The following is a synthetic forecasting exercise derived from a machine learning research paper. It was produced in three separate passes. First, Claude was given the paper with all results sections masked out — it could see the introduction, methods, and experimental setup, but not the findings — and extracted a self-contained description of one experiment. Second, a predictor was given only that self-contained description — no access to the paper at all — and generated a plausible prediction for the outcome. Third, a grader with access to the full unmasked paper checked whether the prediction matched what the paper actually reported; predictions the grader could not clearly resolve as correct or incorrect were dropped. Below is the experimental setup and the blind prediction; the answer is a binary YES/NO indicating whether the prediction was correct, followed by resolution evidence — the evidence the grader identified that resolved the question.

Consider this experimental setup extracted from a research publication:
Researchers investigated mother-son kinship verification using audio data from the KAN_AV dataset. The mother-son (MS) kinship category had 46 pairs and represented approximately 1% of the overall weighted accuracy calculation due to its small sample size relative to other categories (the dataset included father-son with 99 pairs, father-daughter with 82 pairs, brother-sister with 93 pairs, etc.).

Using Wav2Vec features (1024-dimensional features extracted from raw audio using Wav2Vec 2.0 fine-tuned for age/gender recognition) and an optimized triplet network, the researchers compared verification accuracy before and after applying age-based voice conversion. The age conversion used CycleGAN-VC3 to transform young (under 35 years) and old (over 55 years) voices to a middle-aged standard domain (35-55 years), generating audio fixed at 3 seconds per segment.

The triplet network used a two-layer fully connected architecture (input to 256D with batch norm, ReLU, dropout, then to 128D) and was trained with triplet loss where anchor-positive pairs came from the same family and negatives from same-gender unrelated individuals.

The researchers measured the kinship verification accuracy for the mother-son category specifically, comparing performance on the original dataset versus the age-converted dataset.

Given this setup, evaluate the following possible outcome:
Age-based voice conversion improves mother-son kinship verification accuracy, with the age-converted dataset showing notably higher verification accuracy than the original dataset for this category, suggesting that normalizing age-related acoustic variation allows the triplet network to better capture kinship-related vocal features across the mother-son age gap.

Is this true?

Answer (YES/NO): NO